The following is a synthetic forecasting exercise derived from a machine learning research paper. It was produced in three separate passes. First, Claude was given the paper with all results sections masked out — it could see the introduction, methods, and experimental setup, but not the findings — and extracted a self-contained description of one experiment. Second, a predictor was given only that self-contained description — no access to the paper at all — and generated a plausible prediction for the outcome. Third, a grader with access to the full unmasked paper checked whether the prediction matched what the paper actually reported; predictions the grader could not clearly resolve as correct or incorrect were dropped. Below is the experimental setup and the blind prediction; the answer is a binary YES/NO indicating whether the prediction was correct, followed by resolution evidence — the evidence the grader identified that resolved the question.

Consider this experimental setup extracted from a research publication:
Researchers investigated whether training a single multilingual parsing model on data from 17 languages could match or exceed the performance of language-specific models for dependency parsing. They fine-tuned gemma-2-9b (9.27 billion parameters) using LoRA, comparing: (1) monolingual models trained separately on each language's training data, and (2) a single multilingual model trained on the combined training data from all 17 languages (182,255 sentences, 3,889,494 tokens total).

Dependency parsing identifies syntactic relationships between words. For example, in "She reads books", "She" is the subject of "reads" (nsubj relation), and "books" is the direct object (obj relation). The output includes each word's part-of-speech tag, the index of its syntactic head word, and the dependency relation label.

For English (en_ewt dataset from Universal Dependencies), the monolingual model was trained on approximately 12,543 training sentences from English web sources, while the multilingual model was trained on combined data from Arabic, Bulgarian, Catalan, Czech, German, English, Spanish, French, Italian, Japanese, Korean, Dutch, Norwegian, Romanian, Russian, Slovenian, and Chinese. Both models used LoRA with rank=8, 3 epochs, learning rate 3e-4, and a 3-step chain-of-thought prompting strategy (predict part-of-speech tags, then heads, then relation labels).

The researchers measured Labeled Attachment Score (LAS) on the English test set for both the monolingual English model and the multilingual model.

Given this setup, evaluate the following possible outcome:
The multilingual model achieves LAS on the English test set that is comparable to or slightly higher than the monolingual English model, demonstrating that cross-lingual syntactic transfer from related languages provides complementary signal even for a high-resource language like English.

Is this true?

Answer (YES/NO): YES